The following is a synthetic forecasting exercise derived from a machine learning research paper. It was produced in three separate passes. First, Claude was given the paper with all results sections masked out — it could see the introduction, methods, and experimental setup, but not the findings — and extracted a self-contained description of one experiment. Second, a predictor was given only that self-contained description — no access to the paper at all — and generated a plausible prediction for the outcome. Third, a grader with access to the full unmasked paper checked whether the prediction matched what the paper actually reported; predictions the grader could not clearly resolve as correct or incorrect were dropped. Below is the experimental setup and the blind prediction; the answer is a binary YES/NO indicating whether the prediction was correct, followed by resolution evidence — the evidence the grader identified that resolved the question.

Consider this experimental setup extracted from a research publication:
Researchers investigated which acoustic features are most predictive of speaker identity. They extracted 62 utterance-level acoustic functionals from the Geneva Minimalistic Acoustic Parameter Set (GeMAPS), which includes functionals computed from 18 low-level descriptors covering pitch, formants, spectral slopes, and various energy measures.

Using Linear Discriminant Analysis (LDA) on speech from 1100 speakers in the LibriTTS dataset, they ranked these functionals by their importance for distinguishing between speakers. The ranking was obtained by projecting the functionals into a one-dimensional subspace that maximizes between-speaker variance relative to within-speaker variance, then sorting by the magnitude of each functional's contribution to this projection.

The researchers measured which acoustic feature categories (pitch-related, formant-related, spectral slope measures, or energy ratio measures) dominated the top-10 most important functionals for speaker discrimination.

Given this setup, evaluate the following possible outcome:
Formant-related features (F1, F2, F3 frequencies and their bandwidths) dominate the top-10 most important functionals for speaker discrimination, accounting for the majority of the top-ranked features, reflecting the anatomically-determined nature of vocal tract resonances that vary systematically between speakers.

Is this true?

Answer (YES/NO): NO